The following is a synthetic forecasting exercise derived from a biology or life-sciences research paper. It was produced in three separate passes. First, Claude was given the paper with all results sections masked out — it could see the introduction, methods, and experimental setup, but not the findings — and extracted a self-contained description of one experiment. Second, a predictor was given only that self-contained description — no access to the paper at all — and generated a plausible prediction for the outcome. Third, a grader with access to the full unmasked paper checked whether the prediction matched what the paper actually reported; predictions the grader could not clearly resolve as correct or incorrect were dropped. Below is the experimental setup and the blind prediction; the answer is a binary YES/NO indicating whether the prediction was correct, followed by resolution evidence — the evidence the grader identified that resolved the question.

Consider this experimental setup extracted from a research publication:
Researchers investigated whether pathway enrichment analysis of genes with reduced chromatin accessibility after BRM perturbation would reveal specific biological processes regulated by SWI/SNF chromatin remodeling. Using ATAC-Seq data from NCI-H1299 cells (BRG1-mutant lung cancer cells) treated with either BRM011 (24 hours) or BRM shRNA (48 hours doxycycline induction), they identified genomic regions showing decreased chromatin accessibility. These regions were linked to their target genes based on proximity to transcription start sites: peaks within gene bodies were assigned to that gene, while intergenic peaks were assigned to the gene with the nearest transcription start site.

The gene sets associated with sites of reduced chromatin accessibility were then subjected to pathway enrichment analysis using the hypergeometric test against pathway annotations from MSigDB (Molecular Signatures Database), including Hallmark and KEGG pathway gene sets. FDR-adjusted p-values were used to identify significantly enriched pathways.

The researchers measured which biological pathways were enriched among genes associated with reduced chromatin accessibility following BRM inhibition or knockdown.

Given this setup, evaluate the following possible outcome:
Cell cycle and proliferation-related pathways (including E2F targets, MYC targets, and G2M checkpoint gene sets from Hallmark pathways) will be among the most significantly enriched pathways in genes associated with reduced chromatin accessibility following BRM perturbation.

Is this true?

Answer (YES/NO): NO